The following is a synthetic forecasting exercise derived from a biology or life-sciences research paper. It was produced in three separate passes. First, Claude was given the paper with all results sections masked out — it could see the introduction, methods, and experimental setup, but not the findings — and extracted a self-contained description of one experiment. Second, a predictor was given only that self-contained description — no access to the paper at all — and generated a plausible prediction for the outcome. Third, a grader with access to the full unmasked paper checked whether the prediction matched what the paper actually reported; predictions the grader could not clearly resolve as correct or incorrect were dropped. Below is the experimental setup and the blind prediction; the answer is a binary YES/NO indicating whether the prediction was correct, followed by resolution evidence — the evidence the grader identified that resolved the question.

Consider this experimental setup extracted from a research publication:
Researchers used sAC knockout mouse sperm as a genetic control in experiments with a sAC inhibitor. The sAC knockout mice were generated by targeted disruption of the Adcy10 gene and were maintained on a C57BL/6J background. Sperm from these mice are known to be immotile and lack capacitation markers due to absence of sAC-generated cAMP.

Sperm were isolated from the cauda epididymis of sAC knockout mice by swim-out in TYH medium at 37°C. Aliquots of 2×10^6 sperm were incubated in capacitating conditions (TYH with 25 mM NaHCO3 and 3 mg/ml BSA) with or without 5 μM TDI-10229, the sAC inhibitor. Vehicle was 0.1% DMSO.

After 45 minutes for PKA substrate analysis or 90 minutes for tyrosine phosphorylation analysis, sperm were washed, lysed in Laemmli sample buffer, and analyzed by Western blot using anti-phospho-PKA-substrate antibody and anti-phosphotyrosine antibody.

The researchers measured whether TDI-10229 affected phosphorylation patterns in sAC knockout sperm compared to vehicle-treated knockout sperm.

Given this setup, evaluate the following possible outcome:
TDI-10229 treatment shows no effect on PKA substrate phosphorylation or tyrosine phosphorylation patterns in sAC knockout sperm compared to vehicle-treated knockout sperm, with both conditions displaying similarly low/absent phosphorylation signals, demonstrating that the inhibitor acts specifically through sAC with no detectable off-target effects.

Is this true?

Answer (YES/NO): YES